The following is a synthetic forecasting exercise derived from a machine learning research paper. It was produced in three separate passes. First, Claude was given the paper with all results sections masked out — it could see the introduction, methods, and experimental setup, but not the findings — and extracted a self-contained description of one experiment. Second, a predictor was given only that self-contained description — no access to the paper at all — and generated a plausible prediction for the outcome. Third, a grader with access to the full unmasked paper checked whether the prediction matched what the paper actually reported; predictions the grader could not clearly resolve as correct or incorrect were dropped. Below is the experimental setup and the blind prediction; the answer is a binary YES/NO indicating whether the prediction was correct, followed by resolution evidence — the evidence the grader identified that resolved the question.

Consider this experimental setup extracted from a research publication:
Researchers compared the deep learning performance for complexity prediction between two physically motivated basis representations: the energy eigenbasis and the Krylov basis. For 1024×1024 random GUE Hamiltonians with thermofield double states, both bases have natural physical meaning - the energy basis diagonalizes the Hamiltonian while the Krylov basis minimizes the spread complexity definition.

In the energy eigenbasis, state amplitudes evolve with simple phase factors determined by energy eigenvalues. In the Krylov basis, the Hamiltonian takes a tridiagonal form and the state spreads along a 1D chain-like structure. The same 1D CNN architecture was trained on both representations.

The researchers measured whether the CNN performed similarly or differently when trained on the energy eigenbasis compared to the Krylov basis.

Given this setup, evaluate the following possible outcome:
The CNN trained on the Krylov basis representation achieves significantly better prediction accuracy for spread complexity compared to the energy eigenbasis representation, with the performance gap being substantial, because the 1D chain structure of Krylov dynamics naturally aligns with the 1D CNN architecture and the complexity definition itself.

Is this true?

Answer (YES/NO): NO